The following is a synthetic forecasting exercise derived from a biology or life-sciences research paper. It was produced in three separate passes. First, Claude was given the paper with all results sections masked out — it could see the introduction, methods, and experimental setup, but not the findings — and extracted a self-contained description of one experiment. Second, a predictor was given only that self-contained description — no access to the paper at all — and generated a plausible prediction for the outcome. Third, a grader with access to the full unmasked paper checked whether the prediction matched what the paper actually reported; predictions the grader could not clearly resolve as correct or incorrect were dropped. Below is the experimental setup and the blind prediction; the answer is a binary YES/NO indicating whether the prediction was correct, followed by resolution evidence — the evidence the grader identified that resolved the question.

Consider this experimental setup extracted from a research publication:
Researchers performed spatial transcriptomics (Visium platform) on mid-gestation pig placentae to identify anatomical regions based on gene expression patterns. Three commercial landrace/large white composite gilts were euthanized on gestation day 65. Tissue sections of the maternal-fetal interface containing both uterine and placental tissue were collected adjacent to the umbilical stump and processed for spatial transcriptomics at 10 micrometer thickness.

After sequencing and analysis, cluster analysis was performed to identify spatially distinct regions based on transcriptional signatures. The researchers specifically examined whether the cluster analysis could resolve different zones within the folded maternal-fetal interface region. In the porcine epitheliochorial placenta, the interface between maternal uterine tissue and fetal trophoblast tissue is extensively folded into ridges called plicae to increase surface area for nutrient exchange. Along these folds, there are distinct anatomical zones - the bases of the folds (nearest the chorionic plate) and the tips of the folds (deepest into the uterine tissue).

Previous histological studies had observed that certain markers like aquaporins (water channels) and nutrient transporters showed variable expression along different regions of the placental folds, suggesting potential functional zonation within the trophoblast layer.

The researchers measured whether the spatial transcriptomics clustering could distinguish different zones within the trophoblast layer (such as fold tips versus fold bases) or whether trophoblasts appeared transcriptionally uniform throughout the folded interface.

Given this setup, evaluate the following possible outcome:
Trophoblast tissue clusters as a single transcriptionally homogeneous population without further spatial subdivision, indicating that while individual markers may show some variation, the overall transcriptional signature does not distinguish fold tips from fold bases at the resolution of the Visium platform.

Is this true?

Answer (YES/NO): NO